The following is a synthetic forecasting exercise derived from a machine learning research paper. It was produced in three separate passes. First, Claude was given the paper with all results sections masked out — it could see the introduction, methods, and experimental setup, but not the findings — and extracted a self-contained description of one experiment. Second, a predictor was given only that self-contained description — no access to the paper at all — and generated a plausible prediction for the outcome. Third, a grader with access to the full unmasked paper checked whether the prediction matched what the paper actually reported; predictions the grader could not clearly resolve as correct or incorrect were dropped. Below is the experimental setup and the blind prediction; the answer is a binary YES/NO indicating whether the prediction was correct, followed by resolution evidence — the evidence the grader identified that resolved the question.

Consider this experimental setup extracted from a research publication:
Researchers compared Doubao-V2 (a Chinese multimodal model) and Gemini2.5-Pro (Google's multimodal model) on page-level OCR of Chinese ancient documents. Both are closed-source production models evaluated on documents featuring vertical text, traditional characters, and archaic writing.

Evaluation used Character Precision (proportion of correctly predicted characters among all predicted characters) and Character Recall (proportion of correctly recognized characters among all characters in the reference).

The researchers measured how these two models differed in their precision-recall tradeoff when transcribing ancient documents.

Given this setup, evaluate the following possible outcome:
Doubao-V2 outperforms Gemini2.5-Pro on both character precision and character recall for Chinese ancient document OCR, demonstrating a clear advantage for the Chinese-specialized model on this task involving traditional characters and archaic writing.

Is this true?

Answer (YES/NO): NO